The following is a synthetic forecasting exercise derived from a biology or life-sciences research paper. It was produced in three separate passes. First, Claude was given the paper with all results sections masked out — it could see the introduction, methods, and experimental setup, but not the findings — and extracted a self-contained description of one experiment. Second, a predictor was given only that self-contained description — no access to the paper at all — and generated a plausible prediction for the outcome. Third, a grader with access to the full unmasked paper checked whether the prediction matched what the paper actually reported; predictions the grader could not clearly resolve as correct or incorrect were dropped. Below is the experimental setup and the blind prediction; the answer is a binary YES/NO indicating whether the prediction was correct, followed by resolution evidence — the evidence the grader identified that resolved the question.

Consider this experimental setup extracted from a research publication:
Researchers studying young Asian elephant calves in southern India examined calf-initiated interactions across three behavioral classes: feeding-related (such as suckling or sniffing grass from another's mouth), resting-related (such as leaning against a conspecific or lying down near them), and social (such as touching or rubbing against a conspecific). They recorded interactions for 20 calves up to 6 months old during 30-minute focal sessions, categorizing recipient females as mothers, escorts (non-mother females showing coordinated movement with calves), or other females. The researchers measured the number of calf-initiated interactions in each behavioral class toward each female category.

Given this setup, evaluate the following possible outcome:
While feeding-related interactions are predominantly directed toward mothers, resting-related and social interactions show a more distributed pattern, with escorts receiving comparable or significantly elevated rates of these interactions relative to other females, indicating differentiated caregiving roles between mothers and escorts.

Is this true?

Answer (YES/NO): NO